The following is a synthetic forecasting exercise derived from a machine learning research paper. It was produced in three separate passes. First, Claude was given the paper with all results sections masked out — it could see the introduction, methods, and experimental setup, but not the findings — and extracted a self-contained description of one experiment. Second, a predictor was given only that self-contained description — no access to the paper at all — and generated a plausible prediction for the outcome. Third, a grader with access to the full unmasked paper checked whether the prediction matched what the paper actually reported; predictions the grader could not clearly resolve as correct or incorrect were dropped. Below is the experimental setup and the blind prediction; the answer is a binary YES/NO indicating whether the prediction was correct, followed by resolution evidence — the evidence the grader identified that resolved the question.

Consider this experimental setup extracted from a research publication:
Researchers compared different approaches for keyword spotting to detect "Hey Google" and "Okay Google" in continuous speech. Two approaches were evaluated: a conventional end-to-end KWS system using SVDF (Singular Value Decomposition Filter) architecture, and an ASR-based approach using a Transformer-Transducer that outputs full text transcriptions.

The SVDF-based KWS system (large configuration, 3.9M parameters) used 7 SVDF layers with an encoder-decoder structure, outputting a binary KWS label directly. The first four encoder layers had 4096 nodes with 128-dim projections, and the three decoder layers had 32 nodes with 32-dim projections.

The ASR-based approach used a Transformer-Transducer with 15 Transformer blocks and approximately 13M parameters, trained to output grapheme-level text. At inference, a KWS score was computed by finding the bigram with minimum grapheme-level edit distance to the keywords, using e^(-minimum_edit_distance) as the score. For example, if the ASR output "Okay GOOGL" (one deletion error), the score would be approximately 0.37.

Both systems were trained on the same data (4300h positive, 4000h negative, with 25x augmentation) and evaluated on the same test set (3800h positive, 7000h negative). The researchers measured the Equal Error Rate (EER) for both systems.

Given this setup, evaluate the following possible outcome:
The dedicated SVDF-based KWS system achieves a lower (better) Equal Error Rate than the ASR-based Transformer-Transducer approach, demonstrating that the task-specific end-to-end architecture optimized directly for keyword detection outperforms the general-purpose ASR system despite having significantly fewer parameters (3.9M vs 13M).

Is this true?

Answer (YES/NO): YES